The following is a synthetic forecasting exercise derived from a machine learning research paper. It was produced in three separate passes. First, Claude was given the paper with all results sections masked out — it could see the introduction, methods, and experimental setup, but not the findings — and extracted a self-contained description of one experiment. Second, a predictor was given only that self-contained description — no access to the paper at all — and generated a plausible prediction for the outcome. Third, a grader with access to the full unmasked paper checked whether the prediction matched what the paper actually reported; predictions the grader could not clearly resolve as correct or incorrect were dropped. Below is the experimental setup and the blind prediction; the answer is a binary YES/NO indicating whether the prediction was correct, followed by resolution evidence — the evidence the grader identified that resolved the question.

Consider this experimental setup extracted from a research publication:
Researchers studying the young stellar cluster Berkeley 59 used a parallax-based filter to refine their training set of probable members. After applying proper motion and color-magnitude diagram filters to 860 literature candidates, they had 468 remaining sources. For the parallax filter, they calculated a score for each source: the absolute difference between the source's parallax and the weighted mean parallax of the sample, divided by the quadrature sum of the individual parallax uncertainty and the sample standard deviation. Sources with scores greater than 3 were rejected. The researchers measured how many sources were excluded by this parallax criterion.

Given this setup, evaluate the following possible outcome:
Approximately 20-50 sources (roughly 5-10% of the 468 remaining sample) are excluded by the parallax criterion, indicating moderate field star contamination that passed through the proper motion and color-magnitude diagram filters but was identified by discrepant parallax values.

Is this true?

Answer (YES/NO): NO